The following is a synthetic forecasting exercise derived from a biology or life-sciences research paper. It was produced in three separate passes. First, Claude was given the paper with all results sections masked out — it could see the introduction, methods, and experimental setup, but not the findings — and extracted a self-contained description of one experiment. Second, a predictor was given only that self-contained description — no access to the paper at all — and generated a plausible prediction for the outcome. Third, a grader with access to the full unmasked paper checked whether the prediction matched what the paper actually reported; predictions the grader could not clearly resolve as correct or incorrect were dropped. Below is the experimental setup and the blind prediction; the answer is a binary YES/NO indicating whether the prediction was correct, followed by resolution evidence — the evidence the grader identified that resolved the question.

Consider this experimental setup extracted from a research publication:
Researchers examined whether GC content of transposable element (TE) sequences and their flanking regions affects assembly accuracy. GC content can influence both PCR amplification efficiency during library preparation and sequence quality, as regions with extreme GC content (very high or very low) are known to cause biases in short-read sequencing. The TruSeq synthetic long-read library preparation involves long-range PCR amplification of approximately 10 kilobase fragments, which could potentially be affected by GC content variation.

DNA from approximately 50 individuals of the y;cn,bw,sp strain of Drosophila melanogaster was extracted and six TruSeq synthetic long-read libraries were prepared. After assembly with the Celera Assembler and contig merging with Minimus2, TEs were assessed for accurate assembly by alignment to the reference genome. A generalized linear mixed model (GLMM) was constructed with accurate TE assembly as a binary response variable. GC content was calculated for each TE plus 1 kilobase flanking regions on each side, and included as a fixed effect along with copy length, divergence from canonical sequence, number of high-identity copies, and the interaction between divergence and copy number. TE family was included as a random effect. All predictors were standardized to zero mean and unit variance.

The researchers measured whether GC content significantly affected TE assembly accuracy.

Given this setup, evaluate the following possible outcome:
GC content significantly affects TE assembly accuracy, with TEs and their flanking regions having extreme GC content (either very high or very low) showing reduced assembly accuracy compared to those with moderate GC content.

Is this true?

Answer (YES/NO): NO